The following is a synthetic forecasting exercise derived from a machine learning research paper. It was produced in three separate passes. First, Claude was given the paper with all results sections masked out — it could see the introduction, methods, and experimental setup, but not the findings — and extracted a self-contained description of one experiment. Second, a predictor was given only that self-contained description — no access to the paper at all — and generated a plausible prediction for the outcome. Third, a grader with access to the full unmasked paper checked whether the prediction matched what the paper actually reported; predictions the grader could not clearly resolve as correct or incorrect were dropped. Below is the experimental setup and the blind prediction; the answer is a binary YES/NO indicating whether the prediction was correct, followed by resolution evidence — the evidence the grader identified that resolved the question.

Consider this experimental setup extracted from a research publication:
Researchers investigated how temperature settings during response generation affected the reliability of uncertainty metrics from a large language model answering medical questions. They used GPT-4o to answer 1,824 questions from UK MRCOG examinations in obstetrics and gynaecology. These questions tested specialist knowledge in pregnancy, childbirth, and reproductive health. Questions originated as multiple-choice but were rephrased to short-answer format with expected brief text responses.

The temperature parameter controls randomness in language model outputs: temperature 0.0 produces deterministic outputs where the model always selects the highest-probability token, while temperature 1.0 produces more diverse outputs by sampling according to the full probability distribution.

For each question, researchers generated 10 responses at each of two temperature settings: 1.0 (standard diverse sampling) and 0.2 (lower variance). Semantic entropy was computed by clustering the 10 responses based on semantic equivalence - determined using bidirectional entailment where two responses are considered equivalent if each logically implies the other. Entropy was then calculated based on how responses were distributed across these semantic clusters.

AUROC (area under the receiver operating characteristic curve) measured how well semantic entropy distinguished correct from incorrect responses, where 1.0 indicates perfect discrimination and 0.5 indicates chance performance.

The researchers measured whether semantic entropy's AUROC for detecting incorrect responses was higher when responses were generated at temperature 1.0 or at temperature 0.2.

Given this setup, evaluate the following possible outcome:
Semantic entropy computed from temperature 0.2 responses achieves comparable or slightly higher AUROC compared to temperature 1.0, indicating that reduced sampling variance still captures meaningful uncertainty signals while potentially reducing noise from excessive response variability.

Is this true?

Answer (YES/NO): NO